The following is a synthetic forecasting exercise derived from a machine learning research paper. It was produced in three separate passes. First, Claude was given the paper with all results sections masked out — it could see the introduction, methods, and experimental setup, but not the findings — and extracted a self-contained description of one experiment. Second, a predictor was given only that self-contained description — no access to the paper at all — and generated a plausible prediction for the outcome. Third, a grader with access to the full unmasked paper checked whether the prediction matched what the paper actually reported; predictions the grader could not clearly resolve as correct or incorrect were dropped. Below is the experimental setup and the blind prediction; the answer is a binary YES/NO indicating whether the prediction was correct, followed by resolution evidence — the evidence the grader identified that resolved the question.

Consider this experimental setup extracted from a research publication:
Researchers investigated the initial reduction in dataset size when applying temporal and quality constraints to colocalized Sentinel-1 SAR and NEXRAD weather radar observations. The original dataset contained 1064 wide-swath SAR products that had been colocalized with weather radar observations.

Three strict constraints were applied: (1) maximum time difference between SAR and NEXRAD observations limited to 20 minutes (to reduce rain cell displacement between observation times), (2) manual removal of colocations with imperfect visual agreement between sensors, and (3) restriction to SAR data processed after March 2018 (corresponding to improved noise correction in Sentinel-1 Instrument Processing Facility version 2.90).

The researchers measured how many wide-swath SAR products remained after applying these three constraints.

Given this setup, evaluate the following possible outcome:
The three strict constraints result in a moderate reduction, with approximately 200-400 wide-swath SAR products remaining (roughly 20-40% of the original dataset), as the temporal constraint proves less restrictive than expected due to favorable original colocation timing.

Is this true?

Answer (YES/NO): NO